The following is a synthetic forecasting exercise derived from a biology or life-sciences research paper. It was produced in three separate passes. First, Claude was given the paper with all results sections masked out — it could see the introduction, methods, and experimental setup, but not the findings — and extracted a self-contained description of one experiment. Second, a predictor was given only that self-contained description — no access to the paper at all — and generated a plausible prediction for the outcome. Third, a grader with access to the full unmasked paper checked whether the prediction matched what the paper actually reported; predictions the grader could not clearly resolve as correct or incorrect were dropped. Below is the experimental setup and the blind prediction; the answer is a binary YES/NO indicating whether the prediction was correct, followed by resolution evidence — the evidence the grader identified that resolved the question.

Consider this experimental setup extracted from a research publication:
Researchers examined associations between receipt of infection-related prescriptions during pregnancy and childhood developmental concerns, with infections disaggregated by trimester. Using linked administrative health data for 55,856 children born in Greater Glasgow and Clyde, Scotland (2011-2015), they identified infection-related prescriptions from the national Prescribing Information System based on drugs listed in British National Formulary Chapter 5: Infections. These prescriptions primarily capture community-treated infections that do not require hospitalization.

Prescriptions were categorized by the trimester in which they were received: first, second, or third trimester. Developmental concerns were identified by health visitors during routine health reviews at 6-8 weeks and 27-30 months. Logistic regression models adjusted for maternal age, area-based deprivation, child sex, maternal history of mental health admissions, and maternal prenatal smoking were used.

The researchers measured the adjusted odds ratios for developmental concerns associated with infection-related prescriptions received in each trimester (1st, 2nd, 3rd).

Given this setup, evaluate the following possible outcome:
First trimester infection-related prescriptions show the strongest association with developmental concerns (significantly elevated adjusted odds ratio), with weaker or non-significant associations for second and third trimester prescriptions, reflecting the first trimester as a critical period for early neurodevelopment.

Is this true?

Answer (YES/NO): NO